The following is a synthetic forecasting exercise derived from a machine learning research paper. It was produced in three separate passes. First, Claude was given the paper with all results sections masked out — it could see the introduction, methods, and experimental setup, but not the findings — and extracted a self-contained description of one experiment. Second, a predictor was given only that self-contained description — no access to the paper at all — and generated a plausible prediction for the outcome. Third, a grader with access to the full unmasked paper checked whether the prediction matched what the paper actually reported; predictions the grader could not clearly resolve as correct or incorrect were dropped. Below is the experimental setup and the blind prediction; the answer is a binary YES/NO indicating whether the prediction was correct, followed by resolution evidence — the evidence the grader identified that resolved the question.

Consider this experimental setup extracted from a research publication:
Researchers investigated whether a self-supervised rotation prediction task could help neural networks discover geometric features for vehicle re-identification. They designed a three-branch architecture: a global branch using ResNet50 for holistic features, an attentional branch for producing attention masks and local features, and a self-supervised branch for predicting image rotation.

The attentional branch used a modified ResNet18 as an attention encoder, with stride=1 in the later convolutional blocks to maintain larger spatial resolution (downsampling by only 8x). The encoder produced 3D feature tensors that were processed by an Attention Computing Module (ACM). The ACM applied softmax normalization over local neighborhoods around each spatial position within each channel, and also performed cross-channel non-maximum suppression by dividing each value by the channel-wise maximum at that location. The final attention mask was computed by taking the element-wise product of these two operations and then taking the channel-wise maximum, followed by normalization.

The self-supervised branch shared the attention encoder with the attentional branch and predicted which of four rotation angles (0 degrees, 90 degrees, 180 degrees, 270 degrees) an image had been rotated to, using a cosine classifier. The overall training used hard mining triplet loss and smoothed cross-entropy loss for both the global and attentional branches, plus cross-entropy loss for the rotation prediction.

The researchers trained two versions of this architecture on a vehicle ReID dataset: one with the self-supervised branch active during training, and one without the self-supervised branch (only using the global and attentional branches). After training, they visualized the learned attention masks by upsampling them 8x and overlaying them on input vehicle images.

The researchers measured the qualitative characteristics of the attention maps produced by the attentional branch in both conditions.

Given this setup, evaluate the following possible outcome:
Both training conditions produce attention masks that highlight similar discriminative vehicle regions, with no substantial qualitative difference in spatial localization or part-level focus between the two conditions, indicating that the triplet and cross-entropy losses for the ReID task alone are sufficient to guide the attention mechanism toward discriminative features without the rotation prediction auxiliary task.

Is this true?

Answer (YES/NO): NO